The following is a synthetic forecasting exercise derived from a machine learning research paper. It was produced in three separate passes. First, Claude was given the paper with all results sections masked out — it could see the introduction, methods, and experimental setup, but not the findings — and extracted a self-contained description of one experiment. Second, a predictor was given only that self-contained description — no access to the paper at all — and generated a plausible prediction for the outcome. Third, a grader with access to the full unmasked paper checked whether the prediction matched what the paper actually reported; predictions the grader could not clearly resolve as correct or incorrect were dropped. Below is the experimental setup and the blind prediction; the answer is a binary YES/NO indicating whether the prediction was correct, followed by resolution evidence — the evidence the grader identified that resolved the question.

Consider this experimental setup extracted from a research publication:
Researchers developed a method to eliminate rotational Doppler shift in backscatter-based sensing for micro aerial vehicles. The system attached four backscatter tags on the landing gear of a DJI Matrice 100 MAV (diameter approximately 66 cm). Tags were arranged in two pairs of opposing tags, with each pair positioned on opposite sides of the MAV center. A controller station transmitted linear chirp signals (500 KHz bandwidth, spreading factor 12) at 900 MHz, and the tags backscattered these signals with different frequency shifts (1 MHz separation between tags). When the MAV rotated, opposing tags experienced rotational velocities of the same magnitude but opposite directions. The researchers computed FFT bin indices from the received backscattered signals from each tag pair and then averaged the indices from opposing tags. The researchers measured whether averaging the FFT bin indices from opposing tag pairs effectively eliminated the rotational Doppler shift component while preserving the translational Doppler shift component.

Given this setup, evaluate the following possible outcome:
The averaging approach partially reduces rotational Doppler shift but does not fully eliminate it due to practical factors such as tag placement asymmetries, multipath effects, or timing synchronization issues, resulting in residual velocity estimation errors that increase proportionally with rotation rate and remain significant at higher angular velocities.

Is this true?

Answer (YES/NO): NO